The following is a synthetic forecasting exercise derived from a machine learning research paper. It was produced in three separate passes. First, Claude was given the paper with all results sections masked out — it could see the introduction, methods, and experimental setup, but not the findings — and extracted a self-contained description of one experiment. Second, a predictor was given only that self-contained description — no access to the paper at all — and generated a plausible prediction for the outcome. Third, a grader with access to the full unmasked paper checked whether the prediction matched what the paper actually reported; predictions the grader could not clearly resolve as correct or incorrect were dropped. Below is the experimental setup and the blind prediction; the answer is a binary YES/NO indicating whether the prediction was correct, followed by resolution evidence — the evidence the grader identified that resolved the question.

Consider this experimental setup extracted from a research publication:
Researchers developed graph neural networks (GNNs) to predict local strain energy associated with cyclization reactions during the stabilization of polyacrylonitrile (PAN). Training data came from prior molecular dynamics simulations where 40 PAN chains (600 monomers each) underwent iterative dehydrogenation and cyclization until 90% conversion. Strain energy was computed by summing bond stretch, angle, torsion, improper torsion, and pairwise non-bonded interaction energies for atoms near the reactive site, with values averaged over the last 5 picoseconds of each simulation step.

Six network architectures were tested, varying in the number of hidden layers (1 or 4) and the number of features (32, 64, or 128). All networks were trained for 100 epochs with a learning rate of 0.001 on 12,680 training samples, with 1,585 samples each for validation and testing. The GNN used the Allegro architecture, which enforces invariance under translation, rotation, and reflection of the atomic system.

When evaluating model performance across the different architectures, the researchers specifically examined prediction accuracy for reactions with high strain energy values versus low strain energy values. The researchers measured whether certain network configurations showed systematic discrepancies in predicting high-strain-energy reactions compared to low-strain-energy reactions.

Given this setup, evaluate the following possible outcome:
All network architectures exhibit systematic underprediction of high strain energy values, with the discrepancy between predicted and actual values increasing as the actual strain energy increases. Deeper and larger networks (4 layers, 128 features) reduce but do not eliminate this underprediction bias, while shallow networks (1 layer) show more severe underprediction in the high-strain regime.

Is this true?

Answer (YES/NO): NO